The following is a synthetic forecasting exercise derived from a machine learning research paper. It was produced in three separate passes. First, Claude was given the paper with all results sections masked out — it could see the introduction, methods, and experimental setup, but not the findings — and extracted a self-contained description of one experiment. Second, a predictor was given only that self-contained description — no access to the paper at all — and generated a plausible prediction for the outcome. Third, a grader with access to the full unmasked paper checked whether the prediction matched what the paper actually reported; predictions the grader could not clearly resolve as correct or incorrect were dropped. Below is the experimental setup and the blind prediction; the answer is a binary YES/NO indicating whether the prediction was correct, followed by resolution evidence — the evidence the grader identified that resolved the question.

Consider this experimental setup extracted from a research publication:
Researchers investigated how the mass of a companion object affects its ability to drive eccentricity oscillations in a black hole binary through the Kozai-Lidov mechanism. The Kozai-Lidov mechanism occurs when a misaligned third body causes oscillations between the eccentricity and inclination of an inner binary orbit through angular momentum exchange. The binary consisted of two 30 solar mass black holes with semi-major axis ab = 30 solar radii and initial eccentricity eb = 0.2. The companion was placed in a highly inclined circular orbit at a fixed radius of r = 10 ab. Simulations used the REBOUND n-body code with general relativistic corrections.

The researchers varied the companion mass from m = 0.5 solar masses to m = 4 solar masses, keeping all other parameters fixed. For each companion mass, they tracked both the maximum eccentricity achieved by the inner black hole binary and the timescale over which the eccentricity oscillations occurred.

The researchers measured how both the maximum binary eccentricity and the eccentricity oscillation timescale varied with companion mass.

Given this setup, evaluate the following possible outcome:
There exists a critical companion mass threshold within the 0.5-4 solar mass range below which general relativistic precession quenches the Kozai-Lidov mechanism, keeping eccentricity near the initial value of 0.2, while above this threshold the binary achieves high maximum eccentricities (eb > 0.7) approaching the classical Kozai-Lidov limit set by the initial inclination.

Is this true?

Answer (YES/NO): NO